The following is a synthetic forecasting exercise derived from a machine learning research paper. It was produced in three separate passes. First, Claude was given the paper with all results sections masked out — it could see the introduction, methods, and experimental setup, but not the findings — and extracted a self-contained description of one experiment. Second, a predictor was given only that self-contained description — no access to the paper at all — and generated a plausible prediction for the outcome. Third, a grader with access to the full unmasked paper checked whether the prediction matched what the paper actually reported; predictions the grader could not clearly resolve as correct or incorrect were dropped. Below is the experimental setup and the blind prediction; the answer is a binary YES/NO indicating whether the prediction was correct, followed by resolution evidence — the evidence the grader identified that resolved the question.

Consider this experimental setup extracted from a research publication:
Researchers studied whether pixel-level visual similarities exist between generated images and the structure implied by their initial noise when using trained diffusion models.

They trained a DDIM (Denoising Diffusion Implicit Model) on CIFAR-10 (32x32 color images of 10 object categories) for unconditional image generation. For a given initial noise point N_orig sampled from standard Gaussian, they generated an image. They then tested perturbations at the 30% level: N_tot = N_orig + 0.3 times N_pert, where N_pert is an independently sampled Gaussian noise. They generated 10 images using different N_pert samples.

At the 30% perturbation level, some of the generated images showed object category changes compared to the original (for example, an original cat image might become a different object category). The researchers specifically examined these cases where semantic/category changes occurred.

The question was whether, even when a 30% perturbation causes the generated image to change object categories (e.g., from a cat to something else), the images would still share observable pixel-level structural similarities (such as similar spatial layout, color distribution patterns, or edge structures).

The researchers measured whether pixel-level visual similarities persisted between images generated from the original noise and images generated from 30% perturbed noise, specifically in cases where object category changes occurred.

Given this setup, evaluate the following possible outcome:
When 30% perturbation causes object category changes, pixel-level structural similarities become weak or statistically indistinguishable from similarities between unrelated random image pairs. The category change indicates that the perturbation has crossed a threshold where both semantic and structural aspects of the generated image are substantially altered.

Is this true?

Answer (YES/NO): NO